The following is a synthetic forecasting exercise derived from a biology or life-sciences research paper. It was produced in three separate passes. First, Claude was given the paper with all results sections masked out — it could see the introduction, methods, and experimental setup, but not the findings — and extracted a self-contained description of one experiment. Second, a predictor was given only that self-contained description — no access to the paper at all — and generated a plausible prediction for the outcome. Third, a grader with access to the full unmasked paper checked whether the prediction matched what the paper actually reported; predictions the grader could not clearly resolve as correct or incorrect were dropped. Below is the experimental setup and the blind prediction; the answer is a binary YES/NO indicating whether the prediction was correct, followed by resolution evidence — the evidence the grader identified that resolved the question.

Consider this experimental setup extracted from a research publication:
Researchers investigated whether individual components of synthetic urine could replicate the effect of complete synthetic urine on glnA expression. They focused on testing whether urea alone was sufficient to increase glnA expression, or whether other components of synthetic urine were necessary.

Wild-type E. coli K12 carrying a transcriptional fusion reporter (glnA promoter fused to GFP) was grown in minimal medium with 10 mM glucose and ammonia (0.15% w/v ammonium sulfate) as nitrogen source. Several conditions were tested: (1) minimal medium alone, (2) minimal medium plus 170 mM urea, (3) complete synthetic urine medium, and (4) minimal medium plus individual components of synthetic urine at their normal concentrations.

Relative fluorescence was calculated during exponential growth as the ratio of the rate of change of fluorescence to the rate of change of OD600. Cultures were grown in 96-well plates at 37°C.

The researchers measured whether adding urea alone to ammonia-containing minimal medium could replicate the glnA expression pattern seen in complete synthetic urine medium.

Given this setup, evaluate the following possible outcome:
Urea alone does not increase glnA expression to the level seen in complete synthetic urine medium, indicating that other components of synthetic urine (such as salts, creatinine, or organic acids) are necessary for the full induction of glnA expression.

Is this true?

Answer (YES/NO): NO